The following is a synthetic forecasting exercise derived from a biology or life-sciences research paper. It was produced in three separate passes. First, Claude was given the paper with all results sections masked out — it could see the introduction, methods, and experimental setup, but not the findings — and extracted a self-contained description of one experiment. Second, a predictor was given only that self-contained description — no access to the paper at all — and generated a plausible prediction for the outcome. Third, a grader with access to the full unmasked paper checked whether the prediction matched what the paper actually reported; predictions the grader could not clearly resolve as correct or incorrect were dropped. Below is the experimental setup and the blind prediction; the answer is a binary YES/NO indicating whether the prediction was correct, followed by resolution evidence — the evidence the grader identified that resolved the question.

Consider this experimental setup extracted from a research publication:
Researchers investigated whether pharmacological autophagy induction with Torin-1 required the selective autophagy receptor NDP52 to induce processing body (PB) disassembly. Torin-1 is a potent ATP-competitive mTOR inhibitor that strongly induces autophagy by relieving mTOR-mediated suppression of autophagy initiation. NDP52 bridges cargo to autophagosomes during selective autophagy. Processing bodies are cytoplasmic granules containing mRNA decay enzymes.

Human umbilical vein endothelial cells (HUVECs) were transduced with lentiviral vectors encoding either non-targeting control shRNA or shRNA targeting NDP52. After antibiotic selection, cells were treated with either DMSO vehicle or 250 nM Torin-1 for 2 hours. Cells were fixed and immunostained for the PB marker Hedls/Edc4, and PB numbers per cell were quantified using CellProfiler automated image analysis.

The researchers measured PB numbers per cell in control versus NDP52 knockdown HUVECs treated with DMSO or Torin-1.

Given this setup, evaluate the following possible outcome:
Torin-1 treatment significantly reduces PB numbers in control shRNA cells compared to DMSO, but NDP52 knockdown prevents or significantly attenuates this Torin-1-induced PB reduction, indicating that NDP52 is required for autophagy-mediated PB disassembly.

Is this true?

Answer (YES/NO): YES